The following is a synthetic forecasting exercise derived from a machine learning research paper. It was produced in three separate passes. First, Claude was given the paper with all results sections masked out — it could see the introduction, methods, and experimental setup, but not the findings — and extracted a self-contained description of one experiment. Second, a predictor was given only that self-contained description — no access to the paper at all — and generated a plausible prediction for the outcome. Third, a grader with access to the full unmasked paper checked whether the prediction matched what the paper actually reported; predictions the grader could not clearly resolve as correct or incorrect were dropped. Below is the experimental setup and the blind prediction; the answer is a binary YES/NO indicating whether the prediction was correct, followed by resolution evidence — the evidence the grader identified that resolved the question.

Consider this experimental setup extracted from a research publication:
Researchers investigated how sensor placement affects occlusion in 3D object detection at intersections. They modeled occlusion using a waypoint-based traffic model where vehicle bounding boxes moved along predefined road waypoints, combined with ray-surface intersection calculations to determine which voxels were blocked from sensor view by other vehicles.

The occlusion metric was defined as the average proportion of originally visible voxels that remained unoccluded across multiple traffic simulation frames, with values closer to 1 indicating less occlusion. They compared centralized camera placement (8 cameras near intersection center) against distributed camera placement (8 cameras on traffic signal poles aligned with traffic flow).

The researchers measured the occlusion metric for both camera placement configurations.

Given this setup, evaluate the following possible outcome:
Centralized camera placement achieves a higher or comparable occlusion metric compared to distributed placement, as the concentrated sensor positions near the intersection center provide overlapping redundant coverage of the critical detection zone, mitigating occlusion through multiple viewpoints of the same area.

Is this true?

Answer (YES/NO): NO